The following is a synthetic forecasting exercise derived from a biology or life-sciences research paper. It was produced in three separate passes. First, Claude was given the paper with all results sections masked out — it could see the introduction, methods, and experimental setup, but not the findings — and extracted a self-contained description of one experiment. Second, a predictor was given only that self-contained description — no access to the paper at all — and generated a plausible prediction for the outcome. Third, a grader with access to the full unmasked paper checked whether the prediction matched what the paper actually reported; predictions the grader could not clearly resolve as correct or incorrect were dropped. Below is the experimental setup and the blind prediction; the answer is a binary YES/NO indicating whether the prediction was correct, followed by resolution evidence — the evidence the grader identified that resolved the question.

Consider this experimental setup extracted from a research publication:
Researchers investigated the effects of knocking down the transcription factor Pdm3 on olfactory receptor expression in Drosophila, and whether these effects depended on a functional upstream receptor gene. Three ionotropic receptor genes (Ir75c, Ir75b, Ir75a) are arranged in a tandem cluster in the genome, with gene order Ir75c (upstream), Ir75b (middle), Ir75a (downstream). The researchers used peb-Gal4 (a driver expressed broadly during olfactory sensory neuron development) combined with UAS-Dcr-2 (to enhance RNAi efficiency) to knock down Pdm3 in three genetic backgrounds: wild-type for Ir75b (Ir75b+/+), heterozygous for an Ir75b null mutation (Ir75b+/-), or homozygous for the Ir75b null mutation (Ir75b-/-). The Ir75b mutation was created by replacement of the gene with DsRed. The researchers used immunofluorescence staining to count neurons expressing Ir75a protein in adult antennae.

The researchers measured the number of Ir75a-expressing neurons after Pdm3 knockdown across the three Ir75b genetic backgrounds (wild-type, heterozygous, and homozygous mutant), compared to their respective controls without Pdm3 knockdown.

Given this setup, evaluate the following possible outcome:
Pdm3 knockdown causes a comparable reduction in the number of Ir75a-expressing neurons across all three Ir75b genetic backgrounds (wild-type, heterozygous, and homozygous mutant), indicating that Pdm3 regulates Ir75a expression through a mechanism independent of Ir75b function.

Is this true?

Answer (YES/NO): NO